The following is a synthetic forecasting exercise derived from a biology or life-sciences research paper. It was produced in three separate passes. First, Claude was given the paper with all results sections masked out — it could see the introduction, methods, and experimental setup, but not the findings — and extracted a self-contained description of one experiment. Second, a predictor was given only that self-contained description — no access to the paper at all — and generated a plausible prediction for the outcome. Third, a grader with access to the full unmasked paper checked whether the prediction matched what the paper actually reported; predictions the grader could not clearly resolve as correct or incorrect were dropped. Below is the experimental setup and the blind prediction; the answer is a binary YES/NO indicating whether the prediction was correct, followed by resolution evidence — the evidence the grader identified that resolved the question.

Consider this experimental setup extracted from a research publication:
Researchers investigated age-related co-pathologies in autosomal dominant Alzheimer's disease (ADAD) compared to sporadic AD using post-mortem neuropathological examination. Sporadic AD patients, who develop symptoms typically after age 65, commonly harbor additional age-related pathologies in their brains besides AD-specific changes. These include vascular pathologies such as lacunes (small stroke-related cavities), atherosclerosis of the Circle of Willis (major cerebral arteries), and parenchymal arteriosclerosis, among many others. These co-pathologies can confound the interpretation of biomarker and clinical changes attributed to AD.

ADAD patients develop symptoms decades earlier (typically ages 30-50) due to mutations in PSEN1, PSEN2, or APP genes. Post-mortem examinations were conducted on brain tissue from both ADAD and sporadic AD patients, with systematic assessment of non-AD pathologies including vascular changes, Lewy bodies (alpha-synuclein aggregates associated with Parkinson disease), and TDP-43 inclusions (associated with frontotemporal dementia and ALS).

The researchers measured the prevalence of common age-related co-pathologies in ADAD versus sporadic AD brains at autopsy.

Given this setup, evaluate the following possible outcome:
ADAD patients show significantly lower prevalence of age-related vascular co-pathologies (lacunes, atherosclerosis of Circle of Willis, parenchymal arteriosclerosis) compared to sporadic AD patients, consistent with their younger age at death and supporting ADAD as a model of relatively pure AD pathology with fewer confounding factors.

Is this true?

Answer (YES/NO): YES